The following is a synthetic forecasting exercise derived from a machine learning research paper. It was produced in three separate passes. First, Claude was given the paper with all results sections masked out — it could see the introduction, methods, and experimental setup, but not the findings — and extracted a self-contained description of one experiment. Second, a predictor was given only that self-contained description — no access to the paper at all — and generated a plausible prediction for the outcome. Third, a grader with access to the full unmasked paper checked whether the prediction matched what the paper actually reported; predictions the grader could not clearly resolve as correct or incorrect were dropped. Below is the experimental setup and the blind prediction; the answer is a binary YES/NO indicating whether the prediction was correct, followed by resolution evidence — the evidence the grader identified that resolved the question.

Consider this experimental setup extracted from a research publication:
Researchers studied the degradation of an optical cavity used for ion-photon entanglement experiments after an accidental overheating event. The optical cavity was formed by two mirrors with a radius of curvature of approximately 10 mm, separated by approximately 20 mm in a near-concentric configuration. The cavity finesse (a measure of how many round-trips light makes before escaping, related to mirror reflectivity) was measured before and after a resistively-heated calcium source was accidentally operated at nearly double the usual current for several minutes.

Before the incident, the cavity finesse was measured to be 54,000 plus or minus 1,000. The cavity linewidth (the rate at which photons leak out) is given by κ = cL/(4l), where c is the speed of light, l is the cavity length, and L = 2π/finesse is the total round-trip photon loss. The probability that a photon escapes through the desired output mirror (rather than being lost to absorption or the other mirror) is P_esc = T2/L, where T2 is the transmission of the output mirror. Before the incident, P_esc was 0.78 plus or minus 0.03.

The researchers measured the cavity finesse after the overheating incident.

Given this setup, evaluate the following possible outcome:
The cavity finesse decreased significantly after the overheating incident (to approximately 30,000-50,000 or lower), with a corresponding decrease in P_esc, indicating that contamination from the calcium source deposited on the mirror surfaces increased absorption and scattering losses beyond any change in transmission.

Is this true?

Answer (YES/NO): YES